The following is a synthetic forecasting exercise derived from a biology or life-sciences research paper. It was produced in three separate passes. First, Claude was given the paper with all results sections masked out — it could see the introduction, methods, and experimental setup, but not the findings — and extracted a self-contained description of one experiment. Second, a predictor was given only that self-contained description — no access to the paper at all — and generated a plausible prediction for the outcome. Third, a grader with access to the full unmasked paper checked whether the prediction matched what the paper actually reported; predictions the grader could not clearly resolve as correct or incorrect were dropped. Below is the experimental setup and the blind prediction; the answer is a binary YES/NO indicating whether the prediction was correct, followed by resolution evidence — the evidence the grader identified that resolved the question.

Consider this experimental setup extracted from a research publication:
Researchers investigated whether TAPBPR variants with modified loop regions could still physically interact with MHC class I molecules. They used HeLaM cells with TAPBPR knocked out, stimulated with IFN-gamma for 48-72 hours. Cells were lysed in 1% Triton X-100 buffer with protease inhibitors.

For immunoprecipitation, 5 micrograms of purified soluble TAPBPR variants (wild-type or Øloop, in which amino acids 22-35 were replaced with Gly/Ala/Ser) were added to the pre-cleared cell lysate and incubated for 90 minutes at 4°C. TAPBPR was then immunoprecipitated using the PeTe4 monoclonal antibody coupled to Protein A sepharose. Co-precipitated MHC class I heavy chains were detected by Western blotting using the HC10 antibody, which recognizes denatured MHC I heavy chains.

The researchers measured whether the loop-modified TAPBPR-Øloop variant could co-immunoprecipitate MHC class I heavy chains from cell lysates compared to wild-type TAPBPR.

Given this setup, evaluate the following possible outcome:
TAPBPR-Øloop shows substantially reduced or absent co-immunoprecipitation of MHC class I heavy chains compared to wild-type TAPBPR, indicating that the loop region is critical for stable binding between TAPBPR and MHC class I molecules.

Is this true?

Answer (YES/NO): NO